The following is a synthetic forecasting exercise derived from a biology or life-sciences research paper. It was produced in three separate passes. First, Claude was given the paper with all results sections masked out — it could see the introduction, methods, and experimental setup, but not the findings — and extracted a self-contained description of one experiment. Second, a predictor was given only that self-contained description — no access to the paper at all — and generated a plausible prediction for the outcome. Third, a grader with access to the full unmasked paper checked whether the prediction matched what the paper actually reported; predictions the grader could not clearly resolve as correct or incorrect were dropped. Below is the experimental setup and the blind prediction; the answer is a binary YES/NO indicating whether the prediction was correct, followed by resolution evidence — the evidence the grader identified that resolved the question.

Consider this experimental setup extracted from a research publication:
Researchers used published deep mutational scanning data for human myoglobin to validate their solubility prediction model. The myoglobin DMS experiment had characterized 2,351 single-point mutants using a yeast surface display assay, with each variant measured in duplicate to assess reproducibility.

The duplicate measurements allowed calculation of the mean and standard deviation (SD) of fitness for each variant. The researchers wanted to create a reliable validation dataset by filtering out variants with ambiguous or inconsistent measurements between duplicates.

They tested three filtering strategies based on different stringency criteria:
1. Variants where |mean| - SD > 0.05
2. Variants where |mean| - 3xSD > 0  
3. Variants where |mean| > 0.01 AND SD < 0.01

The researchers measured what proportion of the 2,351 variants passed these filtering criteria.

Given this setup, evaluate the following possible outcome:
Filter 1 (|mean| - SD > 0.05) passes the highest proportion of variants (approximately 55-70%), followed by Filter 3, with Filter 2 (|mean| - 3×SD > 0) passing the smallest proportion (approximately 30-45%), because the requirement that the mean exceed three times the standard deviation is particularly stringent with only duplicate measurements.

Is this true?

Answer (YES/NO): NO